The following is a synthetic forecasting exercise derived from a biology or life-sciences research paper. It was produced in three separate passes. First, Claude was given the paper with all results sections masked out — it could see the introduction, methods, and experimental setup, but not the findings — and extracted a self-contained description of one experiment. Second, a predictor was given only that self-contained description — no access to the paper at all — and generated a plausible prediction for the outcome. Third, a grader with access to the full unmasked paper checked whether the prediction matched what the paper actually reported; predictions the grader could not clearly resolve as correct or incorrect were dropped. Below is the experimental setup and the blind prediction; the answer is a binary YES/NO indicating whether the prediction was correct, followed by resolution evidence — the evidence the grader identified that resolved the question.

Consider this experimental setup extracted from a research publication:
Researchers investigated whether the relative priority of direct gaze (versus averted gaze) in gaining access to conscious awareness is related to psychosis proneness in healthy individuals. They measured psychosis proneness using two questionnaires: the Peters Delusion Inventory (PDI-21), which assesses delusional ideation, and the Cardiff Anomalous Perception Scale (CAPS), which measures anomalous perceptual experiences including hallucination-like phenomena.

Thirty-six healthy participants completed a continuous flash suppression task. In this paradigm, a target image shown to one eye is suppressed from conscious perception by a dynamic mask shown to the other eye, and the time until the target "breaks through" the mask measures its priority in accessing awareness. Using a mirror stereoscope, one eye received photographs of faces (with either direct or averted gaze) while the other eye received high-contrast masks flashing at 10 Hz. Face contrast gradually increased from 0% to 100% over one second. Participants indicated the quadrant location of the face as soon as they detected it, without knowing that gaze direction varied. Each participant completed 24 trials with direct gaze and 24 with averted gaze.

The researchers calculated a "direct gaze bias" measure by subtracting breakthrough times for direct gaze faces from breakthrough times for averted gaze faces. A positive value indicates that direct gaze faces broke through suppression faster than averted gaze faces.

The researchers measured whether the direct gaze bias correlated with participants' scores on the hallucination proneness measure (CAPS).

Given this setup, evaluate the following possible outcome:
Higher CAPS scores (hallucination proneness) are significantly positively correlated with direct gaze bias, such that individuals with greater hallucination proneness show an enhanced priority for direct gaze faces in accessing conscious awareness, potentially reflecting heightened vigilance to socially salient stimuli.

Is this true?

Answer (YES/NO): YES